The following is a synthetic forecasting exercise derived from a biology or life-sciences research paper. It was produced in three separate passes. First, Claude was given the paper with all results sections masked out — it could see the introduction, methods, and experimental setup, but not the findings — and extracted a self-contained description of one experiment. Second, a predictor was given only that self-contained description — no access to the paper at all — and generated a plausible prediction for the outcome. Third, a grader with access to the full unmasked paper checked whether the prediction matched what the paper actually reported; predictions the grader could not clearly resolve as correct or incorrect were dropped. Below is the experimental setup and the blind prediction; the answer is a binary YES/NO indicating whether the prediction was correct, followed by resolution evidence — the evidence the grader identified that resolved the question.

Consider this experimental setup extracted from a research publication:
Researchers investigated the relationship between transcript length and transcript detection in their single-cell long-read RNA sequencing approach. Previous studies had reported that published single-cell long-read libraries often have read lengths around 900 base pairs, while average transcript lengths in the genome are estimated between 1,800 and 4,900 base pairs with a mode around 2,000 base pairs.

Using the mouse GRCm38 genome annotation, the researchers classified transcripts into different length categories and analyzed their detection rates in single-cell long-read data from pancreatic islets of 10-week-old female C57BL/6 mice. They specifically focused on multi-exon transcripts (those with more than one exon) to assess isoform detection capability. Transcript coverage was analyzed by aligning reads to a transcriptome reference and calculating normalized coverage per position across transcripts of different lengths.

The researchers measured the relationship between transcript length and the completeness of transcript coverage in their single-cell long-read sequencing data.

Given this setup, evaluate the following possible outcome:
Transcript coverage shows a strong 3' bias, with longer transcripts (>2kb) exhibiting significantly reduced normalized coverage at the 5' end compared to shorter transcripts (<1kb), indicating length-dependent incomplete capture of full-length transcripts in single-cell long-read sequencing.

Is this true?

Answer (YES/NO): NO